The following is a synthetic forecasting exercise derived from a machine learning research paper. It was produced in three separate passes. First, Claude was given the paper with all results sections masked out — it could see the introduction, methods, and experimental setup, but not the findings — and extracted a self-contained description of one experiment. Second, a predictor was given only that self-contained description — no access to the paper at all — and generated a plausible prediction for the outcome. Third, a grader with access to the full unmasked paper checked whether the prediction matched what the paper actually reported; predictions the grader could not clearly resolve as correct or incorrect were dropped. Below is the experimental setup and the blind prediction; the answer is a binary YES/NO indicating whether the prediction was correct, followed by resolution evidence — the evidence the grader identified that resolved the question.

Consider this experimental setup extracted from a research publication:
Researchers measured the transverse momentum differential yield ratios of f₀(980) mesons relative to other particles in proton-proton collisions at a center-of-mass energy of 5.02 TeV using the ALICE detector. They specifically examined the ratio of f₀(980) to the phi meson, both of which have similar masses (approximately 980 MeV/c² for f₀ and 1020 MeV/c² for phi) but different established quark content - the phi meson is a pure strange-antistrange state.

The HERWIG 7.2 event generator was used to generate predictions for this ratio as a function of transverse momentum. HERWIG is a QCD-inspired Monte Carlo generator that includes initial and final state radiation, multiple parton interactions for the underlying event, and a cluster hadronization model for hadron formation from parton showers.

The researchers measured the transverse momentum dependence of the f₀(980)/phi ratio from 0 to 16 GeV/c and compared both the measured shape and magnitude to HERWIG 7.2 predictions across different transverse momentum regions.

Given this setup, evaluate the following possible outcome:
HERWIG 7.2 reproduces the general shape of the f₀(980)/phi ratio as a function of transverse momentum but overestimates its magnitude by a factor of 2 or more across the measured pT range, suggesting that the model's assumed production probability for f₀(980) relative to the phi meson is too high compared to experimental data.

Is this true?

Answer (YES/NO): NO